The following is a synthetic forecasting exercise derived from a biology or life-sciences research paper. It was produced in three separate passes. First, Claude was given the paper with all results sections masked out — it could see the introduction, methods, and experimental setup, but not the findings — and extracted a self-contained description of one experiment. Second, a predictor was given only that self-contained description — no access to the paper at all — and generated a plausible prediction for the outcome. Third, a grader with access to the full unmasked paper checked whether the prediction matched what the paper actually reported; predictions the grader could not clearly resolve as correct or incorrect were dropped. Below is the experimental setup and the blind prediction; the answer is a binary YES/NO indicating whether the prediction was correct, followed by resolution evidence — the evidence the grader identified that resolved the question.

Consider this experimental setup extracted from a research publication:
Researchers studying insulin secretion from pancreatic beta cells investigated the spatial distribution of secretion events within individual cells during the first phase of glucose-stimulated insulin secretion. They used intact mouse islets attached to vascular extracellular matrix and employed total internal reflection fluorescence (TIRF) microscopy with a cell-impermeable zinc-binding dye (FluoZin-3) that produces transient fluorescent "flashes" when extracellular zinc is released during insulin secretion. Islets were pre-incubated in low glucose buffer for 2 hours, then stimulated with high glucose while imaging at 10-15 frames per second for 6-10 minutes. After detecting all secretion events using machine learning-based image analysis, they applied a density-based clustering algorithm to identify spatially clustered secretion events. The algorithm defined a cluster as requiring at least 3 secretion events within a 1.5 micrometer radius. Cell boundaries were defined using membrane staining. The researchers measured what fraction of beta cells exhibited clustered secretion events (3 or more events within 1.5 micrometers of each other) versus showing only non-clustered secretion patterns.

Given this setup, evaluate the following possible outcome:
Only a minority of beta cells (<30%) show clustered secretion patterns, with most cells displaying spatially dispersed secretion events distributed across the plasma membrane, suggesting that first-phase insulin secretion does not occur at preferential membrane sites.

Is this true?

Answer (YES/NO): NO